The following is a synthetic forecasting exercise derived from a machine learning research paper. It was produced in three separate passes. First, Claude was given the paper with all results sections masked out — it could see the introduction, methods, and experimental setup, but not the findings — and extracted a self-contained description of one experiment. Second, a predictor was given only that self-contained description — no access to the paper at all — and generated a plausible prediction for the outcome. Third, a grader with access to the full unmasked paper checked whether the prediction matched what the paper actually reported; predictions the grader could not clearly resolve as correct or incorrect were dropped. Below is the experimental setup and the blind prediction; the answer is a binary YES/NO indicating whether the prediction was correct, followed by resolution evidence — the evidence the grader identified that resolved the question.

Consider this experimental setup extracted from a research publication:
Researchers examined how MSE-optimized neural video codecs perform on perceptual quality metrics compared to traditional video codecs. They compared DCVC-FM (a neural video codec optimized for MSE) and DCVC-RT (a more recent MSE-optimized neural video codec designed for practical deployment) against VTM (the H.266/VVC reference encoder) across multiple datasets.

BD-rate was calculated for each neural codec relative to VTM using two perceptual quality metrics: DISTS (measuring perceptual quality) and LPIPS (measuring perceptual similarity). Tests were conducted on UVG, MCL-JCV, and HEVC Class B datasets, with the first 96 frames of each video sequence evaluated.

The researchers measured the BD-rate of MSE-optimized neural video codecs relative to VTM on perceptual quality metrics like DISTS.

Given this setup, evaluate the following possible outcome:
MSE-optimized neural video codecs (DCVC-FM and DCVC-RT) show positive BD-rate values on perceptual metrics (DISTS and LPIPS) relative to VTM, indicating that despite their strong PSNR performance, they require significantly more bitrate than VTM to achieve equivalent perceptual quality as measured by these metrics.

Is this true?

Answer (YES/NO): NO